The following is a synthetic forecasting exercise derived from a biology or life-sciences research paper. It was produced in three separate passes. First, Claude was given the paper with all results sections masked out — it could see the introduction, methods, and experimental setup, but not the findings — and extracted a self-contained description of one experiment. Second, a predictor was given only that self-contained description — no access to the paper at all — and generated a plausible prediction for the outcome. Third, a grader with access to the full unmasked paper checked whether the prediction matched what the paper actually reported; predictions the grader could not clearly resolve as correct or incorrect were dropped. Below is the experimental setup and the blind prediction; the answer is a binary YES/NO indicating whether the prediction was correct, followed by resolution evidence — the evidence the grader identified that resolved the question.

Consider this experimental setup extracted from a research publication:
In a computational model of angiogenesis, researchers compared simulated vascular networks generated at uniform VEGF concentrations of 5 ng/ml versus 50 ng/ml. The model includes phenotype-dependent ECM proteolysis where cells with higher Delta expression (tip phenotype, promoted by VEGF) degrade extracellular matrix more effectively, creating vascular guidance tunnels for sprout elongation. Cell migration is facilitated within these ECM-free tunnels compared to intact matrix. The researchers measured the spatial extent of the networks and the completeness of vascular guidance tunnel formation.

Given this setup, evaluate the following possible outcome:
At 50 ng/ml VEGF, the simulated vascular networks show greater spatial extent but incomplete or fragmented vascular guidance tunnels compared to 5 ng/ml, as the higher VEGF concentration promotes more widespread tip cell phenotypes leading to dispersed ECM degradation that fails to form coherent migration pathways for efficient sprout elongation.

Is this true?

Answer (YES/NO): NO